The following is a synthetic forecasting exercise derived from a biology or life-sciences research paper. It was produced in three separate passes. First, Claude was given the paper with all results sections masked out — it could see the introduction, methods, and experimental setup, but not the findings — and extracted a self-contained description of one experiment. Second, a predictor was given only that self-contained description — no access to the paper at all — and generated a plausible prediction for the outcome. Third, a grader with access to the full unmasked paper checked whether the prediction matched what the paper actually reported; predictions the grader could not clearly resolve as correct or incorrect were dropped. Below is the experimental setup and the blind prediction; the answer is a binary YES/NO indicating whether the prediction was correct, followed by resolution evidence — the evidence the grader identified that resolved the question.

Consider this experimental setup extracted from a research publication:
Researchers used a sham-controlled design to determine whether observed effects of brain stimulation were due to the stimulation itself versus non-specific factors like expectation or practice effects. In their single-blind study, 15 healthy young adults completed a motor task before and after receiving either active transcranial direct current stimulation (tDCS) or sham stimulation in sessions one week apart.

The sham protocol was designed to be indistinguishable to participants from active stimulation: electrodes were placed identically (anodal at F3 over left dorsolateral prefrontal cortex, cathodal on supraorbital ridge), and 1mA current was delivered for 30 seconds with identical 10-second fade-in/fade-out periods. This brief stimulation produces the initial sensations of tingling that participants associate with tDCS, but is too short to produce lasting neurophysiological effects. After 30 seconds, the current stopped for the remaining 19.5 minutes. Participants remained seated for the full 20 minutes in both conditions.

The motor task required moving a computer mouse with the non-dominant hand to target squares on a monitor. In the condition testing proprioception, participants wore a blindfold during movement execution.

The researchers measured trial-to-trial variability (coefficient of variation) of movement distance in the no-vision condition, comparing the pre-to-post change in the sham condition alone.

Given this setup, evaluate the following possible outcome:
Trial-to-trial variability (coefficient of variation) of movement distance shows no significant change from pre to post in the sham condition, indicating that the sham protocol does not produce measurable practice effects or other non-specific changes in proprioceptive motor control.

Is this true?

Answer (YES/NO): YES